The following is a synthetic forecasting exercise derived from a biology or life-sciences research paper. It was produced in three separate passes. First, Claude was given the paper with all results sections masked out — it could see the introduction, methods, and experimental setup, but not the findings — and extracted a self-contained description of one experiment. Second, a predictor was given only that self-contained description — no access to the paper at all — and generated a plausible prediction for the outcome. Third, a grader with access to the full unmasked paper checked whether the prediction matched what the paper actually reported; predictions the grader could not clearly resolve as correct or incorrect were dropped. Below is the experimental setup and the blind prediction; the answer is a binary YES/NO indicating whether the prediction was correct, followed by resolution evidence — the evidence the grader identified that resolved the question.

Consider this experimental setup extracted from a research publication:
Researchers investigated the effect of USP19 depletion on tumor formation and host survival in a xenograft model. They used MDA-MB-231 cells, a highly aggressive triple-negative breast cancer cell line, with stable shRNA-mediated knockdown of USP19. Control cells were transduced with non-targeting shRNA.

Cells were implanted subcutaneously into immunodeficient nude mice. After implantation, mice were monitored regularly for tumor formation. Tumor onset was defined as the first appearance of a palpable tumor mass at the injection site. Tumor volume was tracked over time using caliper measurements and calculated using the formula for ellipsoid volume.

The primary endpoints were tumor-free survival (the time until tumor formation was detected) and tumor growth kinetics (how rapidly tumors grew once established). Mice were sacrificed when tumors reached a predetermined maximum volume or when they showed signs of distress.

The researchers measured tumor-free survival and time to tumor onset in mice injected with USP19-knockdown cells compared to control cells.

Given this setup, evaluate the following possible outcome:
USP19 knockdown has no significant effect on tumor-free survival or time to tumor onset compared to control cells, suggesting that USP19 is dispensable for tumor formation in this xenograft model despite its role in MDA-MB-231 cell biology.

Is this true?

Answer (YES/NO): NO